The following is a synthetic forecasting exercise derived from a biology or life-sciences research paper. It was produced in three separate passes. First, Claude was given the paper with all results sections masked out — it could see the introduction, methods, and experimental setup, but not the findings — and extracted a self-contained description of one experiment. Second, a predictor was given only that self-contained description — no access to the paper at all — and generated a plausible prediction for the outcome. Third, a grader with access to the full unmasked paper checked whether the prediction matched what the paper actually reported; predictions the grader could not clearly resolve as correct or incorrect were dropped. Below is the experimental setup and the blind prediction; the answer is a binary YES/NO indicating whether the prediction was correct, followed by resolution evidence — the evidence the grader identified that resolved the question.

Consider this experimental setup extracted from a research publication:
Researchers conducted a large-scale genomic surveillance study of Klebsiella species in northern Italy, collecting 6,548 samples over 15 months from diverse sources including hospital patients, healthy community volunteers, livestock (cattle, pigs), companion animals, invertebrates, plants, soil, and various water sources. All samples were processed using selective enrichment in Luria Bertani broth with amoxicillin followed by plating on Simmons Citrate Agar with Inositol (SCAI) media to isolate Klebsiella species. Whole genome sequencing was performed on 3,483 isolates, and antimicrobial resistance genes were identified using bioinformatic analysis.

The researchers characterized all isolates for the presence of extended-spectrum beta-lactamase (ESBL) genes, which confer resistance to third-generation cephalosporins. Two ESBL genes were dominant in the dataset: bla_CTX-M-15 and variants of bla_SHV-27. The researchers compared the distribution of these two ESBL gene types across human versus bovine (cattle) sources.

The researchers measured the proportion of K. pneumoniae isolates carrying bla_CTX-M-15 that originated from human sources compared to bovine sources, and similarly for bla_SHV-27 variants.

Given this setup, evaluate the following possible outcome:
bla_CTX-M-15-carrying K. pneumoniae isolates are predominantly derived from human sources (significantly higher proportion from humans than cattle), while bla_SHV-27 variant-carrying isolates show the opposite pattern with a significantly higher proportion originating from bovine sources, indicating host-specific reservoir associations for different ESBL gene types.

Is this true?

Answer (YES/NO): YES